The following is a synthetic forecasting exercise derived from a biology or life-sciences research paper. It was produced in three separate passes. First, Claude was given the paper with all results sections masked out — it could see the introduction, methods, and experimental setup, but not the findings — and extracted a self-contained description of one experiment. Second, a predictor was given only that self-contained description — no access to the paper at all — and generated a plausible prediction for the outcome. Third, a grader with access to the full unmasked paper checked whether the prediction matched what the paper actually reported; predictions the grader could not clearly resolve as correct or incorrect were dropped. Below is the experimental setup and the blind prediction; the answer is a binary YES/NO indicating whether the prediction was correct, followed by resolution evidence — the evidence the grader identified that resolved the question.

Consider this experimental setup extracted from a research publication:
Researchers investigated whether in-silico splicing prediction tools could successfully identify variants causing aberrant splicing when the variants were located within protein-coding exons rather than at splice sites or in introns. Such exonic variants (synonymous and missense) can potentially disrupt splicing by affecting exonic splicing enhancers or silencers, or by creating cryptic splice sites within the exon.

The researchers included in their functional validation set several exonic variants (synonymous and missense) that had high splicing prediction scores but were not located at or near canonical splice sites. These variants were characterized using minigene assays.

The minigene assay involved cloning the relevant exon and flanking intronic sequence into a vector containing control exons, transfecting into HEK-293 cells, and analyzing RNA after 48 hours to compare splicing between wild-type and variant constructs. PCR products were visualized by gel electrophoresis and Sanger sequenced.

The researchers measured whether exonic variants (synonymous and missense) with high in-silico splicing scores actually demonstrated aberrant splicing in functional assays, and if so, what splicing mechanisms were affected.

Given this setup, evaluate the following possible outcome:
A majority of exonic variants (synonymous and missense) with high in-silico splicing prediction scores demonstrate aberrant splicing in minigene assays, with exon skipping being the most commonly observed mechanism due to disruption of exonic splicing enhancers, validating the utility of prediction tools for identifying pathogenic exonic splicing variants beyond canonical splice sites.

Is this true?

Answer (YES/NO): NO